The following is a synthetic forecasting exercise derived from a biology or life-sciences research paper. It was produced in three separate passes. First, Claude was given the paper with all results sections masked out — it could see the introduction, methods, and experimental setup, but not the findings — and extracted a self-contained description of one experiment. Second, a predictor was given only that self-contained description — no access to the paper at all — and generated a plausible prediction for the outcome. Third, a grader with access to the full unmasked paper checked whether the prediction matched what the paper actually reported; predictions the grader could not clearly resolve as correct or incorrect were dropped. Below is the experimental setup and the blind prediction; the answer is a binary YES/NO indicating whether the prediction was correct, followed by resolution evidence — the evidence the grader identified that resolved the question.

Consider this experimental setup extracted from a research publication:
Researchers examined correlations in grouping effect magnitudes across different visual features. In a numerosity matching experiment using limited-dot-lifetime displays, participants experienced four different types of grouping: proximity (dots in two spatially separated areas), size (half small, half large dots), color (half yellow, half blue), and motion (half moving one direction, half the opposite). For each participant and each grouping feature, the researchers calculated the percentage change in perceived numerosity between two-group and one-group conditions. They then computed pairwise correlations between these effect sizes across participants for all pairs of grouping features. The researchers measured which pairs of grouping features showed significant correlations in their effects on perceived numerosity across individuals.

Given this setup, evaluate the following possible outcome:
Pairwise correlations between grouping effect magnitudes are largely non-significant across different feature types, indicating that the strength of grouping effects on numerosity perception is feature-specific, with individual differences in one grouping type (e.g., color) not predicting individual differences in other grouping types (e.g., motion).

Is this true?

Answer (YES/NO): NO